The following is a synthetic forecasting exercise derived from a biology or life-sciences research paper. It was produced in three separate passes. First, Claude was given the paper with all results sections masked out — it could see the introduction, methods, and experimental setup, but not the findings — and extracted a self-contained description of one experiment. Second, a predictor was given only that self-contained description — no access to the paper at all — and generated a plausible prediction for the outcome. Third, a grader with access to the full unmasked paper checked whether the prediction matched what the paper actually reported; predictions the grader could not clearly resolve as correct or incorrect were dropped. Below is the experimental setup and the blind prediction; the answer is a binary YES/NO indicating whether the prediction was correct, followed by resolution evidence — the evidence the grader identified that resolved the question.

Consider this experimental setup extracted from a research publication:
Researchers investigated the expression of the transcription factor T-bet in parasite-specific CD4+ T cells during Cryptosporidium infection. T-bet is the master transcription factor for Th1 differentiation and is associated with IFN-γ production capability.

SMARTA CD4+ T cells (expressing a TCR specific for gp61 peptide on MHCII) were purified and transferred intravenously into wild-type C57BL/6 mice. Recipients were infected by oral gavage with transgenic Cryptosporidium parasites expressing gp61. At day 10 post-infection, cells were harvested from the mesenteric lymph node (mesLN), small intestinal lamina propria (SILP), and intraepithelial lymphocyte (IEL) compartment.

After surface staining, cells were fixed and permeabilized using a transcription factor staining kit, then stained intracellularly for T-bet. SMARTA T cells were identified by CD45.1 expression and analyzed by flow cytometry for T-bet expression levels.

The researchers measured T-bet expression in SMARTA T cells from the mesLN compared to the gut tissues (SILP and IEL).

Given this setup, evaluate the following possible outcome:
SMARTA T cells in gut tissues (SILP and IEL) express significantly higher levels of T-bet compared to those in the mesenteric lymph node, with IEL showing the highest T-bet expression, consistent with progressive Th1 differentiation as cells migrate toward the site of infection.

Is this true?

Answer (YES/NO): NO